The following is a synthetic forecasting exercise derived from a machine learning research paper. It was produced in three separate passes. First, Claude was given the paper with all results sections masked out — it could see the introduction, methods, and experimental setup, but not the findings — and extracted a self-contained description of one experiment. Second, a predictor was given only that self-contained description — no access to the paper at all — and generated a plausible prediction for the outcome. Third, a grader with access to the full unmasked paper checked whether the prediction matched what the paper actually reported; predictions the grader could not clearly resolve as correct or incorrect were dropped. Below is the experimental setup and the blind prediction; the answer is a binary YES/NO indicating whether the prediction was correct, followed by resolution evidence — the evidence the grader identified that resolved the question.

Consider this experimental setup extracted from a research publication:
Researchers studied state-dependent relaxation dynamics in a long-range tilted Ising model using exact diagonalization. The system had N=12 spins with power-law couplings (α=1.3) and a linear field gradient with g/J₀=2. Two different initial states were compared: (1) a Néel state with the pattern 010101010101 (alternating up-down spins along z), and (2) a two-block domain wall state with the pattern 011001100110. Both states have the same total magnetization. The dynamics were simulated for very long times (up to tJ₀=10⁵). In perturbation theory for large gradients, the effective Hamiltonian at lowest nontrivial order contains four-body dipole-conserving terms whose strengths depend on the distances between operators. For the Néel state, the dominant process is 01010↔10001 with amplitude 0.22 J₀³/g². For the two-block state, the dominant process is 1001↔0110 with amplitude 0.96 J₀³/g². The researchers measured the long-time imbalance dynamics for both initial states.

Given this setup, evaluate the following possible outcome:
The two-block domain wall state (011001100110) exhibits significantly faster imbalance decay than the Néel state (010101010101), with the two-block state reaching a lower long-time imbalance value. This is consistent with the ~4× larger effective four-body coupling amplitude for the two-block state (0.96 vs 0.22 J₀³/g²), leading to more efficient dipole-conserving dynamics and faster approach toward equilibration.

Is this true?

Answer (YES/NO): YES